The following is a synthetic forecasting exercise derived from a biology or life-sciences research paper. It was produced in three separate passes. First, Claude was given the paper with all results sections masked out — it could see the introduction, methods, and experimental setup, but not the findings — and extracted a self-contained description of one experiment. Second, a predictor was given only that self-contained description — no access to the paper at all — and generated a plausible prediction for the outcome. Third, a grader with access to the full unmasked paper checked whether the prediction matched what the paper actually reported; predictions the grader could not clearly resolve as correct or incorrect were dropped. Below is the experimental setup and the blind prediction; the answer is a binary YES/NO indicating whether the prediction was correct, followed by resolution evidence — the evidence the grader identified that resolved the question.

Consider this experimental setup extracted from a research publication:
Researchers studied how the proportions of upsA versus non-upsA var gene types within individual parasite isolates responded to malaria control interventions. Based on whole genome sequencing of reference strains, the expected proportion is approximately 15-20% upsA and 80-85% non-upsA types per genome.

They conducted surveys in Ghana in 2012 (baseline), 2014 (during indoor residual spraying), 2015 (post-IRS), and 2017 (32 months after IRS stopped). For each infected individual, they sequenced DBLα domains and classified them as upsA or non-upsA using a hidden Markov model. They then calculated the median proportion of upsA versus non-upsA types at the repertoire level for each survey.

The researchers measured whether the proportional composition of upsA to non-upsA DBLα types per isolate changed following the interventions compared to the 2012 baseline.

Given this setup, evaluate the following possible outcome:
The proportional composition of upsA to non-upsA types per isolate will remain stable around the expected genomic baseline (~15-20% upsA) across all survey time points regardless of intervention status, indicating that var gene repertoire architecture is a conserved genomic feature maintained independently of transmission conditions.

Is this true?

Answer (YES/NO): YES